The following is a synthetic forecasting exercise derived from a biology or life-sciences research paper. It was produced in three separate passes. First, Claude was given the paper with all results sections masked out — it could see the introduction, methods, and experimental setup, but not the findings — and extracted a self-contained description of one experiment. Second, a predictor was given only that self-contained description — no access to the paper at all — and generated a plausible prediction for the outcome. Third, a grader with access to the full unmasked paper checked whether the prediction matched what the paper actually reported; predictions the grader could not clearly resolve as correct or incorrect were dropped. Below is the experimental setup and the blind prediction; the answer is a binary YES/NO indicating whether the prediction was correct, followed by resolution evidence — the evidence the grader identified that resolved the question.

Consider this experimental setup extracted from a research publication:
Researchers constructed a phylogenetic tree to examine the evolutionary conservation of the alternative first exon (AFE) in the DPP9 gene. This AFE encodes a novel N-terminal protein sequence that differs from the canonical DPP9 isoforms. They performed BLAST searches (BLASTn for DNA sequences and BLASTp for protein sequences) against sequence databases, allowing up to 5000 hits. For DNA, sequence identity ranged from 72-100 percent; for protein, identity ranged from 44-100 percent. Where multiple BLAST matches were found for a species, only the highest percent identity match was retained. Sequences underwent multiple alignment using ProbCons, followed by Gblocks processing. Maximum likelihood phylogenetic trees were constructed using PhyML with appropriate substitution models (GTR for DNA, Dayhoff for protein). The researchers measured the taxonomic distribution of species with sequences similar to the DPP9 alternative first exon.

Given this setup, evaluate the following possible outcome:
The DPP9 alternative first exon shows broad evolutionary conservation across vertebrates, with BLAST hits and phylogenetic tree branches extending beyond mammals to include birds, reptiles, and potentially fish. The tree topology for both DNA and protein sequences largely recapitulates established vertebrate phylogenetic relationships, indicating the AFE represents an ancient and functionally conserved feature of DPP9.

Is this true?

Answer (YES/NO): NO